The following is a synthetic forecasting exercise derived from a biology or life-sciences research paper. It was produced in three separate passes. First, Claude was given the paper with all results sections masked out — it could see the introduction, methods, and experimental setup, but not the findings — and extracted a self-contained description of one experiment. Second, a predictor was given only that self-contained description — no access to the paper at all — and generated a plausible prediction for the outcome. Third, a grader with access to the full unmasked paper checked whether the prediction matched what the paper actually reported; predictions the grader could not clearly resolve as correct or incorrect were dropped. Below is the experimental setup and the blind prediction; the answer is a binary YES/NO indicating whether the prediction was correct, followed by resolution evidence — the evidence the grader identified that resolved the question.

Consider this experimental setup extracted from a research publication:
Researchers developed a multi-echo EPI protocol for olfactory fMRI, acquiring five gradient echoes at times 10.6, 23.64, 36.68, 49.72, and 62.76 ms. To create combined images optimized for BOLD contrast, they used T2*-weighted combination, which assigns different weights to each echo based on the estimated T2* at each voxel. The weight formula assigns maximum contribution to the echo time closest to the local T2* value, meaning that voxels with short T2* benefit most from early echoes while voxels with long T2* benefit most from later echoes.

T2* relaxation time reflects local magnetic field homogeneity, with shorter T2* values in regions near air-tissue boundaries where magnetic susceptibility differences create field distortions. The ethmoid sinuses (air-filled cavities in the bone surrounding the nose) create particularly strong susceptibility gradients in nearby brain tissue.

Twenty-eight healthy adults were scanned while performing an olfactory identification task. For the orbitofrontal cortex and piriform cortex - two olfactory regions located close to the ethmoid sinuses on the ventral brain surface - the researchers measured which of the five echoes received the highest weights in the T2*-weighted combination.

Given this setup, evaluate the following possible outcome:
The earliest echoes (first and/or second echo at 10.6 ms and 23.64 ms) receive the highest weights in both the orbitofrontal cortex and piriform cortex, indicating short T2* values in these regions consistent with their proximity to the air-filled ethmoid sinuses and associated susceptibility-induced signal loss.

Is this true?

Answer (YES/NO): NO